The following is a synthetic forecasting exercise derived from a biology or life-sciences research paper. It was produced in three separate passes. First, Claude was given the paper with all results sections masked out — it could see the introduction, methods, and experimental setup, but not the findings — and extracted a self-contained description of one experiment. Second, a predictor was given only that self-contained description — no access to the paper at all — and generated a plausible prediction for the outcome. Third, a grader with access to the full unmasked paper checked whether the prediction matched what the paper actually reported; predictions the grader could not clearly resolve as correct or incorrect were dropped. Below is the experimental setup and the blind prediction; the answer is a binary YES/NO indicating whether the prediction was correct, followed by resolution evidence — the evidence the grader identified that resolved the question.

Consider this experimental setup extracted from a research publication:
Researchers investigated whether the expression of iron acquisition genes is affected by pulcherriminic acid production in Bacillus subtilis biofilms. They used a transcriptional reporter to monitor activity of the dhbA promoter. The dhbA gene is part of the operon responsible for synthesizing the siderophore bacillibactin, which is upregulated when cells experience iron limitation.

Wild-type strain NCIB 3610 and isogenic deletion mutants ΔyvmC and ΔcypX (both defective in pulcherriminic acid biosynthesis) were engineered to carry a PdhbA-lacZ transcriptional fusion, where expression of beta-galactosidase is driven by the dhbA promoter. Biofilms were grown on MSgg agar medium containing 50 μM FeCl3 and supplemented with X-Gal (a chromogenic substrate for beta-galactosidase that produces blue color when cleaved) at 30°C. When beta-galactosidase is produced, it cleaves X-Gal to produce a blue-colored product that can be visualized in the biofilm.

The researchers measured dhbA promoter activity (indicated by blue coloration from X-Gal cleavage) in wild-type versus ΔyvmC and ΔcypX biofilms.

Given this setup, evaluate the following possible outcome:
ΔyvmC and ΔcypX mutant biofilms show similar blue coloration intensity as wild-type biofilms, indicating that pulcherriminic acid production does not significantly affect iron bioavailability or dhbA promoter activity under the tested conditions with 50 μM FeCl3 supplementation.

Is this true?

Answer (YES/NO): NO